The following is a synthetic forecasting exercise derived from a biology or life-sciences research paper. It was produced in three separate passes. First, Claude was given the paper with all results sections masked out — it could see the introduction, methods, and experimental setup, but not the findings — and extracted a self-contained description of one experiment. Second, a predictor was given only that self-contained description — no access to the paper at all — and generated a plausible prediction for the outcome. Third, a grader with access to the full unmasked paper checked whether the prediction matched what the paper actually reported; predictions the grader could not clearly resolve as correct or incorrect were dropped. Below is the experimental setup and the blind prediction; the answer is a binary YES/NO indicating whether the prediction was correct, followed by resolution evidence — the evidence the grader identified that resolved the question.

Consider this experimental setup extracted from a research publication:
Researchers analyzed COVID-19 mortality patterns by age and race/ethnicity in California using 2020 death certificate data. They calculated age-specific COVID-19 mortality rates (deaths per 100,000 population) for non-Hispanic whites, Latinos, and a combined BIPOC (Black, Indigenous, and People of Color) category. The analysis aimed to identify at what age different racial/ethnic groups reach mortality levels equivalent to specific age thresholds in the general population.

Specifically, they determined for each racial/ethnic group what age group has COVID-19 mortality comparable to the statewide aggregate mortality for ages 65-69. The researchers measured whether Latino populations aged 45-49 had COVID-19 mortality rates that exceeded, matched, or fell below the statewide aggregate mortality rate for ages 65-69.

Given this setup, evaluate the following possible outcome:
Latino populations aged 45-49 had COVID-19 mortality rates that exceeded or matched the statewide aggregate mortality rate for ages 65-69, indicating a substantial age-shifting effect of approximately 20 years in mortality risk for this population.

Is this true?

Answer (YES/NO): NO